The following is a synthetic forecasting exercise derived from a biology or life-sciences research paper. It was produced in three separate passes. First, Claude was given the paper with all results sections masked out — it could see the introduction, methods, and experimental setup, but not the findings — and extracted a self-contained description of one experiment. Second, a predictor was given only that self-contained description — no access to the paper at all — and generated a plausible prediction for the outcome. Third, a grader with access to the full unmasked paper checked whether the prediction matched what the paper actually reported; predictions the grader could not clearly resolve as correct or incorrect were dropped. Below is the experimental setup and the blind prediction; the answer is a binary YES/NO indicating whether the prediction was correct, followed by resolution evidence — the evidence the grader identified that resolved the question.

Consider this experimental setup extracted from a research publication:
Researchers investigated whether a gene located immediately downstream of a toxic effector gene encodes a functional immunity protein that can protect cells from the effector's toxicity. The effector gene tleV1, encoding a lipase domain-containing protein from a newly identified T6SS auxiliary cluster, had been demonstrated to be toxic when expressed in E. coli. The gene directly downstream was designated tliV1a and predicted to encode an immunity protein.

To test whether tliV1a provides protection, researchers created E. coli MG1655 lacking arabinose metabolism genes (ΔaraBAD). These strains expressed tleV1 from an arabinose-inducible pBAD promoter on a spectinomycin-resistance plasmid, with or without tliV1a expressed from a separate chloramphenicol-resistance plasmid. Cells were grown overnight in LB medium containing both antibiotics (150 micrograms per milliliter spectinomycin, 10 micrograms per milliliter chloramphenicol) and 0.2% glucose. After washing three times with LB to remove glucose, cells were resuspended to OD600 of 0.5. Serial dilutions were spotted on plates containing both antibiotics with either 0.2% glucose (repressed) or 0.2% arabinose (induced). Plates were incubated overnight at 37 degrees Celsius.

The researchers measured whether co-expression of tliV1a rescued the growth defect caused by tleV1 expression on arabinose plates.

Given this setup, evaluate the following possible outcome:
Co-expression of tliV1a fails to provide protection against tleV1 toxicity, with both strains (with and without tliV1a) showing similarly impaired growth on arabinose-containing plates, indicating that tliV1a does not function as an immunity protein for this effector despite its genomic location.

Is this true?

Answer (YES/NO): NO